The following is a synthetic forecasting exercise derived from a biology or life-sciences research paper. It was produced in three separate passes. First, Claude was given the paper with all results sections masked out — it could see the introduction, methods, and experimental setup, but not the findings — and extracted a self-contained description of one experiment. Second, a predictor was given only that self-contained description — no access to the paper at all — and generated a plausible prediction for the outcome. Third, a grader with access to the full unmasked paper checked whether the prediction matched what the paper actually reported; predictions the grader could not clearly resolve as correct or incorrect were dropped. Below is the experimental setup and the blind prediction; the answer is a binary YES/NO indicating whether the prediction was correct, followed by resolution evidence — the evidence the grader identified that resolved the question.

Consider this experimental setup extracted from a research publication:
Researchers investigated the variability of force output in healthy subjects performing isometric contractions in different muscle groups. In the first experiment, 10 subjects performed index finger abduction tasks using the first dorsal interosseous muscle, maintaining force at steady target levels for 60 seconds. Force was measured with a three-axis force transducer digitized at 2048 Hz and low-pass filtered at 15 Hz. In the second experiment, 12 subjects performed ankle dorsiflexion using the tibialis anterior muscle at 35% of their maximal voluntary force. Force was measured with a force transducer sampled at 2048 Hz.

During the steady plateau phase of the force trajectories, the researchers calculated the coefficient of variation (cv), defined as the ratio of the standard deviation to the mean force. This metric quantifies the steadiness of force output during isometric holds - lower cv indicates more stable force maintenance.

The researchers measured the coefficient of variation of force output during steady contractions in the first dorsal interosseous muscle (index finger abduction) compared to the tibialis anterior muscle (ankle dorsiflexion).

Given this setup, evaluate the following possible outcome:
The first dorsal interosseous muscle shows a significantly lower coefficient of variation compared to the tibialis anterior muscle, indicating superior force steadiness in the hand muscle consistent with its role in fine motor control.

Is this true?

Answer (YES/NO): NO